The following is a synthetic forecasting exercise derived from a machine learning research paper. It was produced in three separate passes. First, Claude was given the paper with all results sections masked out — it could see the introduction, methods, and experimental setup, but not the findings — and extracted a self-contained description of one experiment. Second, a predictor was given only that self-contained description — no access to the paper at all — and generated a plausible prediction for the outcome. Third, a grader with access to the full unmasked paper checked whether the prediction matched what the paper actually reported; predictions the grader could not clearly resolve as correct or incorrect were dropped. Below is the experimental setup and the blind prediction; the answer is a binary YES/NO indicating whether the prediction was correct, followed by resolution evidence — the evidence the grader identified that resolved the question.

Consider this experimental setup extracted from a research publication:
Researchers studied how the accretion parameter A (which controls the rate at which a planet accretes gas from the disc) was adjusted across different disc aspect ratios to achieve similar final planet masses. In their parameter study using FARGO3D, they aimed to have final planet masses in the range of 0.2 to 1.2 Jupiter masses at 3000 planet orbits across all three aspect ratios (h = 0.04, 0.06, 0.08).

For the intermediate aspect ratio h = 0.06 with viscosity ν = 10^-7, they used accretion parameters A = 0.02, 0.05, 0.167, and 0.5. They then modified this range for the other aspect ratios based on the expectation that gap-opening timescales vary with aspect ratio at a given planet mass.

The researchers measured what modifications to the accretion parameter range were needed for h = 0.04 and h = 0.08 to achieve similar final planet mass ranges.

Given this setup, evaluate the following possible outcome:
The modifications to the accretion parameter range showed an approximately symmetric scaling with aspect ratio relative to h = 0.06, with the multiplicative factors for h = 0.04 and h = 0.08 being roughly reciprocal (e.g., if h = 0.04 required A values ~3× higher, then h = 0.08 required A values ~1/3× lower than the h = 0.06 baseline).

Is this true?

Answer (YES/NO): NO